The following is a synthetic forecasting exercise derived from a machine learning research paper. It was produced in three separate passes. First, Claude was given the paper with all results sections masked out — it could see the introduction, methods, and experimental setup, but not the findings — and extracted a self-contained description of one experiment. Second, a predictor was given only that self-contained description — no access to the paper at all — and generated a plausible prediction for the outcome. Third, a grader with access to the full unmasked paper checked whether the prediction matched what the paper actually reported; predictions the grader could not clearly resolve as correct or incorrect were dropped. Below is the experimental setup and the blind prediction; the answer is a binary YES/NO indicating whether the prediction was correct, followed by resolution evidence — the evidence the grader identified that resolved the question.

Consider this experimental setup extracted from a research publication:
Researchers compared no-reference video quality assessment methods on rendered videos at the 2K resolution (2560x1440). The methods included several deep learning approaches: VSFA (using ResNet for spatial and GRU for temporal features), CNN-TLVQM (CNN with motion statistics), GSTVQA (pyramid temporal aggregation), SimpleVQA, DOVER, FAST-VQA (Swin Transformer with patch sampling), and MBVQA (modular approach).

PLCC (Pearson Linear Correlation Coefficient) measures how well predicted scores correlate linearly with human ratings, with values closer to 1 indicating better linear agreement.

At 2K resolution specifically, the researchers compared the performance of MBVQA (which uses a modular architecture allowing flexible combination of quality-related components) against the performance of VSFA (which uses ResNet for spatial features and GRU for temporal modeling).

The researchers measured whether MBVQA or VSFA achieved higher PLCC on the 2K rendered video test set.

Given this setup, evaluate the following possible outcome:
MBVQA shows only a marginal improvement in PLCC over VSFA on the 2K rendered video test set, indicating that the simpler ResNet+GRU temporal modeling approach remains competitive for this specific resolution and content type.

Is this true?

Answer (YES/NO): NO